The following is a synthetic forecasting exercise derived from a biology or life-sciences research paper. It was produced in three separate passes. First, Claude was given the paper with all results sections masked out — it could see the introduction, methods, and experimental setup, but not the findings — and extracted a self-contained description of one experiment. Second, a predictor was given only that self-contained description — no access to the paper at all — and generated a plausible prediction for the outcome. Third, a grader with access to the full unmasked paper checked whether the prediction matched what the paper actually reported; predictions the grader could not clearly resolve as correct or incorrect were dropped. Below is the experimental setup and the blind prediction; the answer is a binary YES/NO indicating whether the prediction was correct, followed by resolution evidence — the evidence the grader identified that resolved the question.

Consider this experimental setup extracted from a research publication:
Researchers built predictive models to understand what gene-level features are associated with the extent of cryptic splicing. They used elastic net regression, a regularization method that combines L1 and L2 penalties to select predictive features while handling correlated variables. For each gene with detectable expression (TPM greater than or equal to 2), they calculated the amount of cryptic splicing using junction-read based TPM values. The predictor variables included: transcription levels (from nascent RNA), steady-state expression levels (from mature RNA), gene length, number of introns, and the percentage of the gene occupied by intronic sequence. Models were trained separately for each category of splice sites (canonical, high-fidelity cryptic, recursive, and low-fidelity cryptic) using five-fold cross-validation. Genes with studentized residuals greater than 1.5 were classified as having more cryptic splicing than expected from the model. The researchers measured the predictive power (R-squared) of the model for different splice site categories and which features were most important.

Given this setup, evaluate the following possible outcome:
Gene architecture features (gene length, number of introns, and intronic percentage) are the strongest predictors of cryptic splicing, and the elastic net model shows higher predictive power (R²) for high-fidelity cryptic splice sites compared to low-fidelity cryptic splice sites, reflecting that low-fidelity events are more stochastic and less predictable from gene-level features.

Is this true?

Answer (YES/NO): NO